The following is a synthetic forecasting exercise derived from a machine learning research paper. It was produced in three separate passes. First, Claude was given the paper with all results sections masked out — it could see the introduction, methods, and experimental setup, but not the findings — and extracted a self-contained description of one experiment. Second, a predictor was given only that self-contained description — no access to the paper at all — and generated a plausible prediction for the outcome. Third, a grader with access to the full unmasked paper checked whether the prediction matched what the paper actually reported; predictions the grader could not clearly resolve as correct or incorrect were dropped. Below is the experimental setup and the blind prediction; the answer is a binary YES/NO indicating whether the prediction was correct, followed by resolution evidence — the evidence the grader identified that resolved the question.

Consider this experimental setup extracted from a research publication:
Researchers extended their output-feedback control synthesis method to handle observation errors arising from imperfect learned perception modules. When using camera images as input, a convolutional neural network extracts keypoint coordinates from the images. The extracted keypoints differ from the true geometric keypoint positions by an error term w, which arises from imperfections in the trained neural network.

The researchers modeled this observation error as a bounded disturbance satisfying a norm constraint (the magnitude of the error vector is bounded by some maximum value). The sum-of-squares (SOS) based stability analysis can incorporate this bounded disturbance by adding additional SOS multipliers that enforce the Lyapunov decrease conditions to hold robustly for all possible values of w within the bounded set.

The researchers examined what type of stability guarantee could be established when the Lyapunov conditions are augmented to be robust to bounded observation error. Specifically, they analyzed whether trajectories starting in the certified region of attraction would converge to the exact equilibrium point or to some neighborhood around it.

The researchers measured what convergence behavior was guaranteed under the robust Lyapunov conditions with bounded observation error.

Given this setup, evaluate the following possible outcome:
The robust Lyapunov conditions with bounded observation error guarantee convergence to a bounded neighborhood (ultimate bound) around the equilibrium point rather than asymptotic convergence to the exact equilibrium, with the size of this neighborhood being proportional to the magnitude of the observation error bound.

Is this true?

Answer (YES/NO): NO